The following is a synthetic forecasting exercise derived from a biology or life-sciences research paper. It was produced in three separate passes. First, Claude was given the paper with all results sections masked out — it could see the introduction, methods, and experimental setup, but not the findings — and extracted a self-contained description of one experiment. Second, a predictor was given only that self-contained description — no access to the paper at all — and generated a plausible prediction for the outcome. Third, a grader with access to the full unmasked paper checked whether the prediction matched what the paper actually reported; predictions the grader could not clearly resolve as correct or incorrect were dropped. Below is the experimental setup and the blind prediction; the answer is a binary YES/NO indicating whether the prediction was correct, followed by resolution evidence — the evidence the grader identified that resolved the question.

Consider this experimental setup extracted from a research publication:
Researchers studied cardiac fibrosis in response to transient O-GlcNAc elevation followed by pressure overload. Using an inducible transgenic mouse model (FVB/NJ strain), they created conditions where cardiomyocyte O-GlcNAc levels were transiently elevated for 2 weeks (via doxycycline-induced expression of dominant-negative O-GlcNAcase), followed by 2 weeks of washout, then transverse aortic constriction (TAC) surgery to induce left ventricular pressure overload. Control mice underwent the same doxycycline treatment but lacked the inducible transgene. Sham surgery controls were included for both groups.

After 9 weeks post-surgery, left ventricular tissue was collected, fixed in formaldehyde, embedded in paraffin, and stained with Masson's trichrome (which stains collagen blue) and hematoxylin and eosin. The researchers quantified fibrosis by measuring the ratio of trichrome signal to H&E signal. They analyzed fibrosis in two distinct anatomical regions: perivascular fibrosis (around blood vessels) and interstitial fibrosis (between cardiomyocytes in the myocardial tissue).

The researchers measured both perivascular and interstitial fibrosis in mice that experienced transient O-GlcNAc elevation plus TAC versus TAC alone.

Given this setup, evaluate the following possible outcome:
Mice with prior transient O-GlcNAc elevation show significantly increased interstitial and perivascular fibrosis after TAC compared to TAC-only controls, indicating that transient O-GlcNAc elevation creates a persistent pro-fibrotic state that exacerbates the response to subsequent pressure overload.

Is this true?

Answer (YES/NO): NO